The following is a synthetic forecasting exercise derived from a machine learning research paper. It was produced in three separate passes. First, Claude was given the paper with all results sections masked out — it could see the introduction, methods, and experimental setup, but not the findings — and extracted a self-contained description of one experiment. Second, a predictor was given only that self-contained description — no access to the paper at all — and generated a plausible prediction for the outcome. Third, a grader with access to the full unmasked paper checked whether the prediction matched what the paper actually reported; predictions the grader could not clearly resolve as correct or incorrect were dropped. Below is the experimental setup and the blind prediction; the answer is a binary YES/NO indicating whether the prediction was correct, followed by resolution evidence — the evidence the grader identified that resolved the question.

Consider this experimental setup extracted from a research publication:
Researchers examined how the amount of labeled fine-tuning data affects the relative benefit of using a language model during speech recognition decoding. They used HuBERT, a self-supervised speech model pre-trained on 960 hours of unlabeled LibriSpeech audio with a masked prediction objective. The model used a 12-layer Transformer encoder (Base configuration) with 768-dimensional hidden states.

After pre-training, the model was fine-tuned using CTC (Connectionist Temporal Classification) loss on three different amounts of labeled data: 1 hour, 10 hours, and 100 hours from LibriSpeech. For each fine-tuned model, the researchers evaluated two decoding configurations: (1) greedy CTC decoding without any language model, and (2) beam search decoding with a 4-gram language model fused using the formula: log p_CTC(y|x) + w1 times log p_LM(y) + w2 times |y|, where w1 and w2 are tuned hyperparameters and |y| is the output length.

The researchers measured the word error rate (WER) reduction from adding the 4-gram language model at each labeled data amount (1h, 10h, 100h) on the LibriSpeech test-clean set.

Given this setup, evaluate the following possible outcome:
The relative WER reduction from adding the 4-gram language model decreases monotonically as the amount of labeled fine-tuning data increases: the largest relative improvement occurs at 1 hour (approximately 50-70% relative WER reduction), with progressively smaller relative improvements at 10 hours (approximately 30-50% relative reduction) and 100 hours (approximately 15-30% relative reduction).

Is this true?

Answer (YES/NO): NO